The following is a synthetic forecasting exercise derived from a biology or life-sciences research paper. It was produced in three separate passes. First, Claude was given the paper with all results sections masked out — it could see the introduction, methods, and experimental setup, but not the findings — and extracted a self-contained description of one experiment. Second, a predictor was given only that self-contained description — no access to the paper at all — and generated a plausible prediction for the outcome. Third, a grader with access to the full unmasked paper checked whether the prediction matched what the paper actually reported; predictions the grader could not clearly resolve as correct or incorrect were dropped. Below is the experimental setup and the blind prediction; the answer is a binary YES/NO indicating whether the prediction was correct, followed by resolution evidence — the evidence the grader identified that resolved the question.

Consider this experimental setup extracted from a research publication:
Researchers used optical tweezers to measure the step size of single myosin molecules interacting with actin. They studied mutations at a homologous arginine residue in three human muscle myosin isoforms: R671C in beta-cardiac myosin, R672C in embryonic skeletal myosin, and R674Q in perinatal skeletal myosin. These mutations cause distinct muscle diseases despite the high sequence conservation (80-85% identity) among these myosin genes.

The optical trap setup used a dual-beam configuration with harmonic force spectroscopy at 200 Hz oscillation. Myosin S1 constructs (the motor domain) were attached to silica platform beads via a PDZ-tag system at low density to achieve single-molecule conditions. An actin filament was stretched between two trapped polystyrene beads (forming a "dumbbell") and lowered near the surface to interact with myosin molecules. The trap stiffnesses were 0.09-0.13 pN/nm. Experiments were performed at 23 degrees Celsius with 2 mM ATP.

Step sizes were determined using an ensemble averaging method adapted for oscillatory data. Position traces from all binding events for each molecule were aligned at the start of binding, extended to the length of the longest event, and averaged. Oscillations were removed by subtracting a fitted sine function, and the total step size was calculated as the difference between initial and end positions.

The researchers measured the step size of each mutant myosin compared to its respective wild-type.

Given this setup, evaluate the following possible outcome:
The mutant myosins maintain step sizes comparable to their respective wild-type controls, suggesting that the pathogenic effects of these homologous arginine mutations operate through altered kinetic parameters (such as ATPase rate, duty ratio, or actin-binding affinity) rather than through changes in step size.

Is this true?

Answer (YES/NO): NO